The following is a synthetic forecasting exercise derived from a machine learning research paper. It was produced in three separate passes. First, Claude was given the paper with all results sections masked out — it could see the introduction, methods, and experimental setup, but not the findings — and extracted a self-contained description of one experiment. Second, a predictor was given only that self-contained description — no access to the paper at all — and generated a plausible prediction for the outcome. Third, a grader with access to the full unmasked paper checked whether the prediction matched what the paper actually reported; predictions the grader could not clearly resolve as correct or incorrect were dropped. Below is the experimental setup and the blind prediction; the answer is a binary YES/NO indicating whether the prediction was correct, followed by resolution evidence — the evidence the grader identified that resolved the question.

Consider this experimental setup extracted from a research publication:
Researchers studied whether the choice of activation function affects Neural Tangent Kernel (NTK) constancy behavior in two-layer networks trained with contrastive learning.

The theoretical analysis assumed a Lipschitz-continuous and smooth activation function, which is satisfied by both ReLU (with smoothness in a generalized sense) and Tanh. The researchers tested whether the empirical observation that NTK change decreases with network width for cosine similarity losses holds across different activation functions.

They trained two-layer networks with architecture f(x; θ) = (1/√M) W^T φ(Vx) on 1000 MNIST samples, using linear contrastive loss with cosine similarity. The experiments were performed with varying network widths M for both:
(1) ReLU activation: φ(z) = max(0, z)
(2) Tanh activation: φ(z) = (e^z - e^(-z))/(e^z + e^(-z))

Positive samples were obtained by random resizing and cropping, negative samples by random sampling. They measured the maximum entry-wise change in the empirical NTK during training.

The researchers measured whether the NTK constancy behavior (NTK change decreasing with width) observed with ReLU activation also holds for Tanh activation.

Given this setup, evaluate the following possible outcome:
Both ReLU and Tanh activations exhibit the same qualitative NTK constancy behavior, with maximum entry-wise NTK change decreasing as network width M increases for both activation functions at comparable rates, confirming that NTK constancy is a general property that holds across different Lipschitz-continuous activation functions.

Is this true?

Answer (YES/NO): YES